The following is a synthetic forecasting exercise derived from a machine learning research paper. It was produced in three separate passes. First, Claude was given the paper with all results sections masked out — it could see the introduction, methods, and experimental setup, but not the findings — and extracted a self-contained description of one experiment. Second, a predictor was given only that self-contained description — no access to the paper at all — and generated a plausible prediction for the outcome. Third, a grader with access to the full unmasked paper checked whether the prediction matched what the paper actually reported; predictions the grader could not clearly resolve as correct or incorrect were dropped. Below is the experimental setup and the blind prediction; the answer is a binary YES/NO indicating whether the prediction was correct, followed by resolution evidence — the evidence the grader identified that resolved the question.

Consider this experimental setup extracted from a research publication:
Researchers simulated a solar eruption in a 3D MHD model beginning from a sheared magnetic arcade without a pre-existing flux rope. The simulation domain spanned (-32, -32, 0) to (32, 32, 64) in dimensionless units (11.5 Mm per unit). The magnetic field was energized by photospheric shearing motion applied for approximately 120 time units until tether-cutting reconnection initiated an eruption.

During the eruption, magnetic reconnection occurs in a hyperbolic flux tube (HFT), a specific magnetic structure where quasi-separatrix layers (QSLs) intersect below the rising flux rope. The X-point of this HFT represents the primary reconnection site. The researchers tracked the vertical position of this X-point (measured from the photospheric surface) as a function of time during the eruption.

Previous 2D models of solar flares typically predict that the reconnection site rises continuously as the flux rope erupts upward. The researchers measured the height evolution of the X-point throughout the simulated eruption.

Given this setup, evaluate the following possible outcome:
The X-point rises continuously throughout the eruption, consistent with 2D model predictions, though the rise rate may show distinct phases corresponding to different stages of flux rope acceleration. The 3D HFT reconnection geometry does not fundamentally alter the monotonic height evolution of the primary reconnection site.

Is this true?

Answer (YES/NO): YES